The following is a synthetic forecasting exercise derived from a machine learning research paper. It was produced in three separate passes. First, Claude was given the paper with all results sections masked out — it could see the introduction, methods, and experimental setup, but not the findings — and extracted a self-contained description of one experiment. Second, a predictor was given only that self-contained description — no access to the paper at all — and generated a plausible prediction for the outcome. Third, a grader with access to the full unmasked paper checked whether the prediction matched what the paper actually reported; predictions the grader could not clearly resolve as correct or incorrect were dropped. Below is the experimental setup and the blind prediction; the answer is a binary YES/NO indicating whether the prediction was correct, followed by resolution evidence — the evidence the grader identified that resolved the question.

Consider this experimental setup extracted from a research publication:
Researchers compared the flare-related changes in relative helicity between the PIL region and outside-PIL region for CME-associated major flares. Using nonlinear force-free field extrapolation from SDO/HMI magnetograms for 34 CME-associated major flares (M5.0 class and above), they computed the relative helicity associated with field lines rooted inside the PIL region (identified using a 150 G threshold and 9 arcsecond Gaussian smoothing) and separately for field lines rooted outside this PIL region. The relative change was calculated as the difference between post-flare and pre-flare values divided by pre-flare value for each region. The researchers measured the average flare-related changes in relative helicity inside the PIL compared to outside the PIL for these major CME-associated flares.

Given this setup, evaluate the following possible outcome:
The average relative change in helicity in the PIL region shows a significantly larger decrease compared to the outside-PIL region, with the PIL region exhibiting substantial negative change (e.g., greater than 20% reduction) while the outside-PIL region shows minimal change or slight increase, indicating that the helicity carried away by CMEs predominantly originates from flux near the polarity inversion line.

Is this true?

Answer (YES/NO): NO